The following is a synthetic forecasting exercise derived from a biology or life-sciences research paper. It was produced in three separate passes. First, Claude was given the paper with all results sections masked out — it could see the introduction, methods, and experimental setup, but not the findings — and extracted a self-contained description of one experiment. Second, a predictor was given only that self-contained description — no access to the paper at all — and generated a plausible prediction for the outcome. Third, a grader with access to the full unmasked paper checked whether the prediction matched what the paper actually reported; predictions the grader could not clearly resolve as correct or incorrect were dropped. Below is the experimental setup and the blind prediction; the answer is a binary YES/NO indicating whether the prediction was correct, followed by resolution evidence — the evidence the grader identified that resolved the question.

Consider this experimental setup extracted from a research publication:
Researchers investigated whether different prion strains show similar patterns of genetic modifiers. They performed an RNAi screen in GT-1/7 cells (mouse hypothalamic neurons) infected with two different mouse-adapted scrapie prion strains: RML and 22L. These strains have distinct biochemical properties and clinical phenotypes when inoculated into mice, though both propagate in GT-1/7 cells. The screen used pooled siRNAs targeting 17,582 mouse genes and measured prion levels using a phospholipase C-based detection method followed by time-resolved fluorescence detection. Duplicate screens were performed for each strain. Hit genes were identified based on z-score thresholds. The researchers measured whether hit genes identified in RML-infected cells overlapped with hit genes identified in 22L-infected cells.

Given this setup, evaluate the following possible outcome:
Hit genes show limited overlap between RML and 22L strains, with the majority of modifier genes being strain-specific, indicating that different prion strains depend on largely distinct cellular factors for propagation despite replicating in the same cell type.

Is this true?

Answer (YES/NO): NO